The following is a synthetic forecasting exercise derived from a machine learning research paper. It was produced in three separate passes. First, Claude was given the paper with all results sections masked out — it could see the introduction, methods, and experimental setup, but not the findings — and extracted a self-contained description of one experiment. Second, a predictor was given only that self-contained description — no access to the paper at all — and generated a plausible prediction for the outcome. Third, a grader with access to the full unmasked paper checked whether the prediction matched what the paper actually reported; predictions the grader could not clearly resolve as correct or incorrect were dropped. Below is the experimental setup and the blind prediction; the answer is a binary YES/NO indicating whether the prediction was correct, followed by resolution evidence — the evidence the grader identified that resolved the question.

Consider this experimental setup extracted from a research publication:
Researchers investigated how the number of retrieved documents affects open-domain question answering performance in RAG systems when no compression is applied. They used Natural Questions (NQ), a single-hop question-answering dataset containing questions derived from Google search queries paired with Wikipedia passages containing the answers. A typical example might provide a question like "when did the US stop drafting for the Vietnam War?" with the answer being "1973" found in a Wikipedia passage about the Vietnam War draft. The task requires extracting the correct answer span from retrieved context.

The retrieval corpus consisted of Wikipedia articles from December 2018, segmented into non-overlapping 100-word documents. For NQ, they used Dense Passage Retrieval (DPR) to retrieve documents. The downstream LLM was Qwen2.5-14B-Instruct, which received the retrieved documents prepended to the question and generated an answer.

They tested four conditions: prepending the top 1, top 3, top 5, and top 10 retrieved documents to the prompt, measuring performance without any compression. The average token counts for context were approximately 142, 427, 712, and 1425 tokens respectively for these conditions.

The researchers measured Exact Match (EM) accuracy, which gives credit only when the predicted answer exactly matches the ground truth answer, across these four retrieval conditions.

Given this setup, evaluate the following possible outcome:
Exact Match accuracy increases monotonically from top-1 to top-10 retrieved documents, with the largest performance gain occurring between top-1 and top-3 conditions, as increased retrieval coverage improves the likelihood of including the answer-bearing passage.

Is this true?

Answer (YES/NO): YES